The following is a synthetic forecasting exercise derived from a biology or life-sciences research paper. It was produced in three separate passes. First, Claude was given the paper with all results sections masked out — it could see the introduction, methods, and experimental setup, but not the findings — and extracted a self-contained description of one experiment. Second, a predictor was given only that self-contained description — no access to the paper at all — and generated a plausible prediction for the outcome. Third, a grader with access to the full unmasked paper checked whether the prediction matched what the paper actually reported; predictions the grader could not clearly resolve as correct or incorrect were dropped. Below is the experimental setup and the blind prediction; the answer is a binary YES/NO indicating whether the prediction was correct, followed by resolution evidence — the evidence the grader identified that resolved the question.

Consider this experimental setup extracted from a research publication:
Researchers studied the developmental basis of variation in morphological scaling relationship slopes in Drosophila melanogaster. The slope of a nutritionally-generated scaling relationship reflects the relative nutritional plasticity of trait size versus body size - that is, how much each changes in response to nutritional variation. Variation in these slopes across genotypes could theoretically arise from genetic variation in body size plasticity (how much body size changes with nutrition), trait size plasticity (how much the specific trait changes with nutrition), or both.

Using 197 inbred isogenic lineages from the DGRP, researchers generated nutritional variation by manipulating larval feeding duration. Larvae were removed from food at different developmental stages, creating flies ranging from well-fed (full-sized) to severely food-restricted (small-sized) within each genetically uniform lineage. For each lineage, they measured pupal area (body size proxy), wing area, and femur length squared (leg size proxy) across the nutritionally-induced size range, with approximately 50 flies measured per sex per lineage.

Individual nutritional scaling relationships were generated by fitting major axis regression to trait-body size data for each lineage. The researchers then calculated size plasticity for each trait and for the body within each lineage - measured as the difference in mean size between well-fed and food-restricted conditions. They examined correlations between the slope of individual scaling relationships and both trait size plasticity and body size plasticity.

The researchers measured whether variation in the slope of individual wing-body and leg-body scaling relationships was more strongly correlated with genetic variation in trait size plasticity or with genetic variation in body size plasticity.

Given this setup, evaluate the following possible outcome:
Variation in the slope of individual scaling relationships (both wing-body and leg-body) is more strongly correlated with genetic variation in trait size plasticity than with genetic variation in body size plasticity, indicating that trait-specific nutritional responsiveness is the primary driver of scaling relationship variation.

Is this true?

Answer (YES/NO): NO